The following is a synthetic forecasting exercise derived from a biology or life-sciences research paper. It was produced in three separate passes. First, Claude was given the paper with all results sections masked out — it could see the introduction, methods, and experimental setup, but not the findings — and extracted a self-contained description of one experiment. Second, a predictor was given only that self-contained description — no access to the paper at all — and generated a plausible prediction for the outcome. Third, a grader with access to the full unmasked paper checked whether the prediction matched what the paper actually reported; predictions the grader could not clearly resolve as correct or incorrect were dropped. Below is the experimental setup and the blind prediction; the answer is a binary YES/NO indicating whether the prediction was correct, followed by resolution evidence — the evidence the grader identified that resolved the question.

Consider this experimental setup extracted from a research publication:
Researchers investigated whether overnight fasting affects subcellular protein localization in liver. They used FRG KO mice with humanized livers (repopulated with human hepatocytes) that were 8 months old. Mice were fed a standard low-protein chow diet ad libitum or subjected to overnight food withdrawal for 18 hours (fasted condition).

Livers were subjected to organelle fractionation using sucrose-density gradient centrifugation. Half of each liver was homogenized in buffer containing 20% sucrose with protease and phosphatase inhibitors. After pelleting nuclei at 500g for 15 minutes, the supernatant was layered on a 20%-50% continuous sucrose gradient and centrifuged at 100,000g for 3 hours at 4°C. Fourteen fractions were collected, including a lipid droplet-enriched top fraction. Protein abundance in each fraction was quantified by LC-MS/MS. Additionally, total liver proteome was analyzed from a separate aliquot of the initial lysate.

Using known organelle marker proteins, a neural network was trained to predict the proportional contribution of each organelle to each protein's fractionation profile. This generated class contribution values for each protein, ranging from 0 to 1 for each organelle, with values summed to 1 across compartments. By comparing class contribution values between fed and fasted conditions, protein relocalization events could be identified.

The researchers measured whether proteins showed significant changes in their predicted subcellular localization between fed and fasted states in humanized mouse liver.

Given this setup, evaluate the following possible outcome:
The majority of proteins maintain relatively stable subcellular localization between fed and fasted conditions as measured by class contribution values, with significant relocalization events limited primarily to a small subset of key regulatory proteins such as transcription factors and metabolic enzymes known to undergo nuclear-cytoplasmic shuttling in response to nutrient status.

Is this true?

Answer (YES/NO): NO